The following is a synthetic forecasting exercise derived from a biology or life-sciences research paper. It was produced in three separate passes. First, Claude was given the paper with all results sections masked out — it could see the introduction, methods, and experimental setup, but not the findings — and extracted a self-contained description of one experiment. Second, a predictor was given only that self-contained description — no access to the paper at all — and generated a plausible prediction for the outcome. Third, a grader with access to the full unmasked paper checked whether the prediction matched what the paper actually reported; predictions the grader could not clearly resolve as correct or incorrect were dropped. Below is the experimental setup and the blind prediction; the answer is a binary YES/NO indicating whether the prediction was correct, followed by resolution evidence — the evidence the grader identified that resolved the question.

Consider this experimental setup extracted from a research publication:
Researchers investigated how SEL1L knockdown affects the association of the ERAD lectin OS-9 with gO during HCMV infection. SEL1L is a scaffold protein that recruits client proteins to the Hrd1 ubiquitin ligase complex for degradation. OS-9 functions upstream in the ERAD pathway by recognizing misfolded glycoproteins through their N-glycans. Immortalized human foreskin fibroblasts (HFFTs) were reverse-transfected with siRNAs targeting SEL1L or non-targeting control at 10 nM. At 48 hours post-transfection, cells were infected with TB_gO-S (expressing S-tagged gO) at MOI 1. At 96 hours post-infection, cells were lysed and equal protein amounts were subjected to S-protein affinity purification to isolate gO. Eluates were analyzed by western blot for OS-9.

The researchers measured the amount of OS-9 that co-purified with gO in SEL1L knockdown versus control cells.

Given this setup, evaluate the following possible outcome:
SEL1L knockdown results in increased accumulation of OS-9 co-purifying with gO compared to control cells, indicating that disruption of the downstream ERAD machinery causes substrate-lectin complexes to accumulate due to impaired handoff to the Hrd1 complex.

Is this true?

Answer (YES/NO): YES